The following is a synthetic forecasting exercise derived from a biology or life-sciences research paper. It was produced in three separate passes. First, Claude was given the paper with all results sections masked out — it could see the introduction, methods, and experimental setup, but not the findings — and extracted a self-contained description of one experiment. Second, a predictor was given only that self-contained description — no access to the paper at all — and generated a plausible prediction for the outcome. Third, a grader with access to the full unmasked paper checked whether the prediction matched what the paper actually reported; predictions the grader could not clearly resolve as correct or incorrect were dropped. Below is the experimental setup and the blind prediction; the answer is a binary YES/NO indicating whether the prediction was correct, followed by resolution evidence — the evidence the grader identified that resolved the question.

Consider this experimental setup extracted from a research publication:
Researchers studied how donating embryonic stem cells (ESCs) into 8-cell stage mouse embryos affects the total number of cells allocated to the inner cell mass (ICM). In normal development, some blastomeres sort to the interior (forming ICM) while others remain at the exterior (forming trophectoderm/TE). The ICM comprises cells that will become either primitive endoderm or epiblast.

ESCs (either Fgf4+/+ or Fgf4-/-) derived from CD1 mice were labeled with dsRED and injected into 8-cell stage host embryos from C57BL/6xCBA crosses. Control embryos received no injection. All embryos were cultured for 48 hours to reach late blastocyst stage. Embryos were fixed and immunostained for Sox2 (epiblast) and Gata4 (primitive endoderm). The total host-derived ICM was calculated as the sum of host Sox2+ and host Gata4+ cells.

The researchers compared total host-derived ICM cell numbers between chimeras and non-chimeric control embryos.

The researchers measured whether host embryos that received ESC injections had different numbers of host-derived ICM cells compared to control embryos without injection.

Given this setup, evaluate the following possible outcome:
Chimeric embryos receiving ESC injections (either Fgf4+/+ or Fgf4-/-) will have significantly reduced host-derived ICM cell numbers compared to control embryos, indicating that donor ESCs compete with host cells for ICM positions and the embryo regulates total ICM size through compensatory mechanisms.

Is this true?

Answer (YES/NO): NO